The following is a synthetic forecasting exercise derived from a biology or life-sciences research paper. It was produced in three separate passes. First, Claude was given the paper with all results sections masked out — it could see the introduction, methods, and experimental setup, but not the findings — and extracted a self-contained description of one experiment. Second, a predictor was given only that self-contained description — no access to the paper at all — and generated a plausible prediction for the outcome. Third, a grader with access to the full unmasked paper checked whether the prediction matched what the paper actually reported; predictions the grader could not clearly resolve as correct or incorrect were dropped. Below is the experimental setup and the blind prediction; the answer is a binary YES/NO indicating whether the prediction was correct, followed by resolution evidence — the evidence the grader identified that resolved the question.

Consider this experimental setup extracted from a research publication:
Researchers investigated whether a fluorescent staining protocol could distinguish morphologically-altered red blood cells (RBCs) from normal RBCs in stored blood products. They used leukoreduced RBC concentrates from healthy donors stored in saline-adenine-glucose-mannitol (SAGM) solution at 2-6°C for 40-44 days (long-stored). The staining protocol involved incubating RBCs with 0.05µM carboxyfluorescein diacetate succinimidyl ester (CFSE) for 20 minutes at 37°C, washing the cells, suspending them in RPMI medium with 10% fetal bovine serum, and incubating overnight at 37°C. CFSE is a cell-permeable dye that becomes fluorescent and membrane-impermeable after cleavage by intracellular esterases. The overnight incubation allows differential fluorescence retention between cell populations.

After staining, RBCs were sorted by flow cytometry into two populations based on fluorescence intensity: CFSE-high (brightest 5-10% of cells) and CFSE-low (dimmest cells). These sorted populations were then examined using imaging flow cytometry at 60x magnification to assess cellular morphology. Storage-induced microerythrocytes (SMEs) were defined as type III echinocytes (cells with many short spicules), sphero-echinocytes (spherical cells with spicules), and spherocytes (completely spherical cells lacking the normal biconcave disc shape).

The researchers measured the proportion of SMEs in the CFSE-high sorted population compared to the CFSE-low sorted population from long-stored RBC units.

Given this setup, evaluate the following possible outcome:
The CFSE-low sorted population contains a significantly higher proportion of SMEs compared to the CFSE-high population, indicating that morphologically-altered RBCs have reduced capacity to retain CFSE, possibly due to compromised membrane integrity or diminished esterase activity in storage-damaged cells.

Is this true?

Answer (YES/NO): NO